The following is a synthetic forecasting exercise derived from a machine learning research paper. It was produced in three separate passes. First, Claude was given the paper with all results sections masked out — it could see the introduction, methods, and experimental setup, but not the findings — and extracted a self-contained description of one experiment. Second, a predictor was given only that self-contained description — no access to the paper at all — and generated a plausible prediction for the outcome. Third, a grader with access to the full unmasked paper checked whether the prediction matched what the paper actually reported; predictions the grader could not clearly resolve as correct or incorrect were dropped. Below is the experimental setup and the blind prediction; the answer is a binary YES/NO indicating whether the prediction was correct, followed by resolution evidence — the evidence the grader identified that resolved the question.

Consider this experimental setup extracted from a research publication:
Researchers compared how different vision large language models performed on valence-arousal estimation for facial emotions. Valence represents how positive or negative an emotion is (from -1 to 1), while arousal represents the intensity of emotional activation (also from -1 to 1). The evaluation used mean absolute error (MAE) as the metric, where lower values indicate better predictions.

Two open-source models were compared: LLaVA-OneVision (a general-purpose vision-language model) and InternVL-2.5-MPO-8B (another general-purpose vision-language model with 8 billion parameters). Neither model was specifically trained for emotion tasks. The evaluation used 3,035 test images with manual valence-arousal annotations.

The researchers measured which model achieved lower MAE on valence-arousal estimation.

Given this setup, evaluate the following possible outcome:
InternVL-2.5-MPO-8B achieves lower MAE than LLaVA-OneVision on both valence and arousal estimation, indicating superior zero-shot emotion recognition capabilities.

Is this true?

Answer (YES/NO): YES